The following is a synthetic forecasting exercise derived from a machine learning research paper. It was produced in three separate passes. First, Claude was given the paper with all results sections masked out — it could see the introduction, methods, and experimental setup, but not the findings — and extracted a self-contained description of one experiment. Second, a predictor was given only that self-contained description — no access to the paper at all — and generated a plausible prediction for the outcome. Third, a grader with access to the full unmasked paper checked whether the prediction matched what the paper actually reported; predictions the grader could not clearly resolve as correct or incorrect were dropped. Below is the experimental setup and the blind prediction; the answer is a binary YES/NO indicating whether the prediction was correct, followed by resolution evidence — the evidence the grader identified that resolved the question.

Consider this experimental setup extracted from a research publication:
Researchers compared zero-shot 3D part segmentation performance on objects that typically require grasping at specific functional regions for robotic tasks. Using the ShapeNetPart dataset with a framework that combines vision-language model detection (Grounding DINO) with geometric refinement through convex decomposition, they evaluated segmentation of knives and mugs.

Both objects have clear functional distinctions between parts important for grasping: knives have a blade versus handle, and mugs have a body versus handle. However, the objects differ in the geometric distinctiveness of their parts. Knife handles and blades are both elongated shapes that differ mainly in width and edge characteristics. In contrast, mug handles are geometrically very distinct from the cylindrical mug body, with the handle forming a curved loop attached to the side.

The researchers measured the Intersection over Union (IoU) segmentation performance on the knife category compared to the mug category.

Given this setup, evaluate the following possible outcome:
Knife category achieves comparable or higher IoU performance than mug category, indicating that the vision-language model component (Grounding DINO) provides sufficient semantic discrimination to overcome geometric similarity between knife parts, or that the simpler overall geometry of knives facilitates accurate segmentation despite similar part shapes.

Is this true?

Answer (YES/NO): NO